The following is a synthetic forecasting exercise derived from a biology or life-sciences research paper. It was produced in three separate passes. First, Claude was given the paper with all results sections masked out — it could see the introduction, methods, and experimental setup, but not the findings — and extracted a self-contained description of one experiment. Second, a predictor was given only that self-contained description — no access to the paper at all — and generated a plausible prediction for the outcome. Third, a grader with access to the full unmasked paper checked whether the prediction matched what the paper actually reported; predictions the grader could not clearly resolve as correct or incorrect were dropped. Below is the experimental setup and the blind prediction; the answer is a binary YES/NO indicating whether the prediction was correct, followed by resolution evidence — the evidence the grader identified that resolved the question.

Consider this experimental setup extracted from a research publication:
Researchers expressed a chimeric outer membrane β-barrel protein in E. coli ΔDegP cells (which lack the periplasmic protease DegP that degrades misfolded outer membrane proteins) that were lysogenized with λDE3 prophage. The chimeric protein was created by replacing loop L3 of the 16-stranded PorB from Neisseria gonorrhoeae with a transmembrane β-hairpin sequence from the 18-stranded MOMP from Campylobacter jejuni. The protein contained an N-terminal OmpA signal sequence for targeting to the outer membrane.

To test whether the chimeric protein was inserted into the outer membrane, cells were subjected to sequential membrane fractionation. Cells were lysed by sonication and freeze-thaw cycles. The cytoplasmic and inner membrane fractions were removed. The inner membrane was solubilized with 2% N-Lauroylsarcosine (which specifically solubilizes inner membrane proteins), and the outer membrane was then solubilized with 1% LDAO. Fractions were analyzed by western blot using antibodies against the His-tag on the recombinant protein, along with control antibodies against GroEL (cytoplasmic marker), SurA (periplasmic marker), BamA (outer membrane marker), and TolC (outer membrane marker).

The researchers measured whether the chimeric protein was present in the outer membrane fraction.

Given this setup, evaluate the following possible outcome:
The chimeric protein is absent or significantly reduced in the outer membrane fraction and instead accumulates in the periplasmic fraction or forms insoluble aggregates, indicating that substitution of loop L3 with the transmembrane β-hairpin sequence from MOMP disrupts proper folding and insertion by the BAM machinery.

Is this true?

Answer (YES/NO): NO